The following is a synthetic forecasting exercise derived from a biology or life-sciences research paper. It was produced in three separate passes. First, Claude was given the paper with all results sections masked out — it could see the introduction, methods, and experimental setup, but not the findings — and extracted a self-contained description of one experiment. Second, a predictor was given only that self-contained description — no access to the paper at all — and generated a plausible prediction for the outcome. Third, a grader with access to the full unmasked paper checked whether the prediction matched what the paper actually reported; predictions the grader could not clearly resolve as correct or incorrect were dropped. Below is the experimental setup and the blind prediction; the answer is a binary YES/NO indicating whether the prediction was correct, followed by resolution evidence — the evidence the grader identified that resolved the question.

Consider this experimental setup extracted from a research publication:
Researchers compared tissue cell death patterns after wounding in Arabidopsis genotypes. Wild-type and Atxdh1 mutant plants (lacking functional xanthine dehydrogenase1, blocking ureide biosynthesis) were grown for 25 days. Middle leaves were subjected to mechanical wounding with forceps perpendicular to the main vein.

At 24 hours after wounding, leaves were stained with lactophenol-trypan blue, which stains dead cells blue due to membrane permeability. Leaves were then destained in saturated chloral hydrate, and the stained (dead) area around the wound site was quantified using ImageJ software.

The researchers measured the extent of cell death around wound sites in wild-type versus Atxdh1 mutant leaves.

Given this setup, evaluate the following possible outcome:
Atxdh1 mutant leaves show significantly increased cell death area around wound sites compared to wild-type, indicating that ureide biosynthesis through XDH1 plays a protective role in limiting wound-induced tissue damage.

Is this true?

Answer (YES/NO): YES